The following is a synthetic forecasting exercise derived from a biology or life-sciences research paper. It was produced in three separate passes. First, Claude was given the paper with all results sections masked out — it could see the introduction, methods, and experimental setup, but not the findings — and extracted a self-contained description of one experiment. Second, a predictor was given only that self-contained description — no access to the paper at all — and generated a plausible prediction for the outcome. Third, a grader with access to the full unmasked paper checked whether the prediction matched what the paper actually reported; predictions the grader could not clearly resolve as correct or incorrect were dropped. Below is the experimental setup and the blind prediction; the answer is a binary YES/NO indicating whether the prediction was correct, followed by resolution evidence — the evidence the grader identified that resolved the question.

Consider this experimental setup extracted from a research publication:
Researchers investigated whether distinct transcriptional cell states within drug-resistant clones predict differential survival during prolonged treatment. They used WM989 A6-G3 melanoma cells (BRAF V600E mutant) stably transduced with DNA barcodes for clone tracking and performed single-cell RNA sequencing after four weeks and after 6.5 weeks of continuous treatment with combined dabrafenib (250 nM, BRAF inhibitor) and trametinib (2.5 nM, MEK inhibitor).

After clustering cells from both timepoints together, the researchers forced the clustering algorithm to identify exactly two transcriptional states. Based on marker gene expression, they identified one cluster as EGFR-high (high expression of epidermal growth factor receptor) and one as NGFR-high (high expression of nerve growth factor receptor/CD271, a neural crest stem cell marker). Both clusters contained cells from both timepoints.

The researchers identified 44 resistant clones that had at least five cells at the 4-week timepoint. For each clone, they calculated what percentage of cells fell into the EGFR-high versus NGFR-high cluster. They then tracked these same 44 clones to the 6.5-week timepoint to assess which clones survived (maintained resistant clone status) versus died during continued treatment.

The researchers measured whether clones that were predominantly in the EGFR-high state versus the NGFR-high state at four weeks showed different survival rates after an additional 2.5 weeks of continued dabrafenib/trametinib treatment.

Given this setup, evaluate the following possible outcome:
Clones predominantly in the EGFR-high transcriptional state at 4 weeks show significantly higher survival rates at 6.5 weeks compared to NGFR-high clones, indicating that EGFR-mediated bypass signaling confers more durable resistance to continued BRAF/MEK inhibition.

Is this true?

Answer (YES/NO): YES